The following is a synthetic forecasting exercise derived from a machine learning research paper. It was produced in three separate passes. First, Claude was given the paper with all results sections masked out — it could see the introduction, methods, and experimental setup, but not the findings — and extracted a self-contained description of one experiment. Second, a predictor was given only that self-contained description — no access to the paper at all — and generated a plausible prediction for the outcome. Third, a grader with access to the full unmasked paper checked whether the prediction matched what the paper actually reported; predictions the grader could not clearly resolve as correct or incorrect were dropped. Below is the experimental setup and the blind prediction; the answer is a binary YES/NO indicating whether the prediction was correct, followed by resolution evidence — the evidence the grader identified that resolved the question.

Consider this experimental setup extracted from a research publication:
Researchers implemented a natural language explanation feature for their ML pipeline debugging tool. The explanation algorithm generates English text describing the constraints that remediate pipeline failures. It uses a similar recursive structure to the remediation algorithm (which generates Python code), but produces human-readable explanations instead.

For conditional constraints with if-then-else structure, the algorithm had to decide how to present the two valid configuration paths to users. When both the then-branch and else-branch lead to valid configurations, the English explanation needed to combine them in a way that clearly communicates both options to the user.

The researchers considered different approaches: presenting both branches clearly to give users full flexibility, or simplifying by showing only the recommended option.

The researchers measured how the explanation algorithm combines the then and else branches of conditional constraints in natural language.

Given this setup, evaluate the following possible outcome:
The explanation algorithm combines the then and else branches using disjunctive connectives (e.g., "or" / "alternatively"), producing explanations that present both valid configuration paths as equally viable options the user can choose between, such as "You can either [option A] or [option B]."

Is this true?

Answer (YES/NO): YES